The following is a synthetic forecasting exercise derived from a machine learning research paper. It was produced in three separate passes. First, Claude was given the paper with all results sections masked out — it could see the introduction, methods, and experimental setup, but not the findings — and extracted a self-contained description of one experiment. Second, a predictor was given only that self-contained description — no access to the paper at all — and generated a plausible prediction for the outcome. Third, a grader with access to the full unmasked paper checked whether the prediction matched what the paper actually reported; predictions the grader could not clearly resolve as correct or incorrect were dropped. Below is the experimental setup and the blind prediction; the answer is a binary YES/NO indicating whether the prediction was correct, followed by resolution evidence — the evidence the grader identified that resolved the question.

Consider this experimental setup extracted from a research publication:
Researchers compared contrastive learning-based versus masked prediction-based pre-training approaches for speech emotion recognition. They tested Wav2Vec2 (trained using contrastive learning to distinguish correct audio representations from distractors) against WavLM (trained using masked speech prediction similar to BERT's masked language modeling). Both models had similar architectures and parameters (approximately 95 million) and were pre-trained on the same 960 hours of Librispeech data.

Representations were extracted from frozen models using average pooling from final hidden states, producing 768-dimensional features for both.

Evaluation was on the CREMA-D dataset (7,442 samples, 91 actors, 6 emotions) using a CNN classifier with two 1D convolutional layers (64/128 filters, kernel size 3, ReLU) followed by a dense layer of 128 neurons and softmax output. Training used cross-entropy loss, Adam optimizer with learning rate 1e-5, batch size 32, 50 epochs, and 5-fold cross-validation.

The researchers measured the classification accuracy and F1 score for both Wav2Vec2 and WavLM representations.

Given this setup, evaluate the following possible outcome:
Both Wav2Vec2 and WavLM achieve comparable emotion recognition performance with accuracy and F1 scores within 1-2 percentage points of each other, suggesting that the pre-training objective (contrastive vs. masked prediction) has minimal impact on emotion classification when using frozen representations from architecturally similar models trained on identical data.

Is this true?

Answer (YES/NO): NO